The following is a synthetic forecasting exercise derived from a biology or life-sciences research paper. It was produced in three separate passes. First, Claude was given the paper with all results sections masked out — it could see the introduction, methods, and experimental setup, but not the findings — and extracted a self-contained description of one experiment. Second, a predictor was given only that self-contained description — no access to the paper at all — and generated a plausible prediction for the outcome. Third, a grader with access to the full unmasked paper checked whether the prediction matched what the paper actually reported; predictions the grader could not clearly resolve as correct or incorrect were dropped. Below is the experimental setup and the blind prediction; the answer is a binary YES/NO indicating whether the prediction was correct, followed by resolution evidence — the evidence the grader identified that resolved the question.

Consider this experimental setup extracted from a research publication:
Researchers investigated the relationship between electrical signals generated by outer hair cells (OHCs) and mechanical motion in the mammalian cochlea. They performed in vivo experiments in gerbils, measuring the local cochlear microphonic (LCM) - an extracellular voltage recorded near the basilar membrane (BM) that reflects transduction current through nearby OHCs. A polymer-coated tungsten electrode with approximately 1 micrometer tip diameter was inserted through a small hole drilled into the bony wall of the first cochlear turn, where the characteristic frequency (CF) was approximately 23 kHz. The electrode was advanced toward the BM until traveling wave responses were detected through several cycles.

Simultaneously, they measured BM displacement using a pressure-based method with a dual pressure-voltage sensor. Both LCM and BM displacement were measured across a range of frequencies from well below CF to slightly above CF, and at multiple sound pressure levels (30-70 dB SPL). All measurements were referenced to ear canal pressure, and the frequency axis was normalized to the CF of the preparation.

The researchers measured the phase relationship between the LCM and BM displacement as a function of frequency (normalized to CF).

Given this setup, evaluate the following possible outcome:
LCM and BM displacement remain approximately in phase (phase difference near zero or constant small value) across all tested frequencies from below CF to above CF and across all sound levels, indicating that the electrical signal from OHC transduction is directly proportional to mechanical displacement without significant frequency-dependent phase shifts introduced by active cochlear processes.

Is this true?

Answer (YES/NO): NO